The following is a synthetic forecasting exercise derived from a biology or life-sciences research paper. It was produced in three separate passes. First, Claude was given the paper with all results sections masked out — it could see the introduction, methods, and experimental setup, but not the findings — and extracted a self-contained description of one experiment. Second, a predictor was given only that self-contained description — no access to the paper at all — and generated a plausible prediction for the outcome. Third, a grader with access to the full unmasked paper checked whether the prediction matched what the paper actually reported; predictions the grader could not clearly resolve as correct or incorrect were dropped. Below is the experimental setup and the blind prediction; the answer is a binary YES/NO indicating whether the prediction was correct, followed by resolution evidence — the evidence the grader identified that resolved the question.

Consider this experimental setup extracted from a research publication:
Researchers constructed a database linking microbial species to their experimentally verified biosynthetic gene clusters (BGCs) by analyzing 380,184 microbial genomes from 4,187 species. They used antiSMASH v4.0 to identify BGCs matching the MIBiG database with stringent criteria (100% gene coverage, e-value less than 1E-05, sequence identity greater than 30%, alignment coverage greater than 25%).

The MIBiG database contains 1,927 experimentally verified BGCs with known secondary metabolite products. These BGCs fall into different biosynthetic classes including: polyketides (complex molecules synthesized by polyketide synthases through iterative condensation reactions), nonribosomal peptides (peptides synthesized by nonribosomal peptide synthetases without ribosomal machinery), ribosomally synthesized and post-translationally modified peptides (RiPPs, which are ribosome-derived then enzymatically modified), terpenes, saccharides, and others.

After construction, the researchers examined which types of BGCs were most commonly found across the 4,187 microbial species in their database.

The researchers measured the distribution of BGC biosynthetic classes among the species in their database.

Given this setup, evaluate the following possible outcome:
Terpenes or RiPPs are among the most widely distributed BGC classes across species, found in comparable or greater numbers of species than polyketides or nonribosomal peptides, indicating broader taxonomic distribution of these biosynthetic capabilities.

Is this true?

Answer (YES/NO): YES